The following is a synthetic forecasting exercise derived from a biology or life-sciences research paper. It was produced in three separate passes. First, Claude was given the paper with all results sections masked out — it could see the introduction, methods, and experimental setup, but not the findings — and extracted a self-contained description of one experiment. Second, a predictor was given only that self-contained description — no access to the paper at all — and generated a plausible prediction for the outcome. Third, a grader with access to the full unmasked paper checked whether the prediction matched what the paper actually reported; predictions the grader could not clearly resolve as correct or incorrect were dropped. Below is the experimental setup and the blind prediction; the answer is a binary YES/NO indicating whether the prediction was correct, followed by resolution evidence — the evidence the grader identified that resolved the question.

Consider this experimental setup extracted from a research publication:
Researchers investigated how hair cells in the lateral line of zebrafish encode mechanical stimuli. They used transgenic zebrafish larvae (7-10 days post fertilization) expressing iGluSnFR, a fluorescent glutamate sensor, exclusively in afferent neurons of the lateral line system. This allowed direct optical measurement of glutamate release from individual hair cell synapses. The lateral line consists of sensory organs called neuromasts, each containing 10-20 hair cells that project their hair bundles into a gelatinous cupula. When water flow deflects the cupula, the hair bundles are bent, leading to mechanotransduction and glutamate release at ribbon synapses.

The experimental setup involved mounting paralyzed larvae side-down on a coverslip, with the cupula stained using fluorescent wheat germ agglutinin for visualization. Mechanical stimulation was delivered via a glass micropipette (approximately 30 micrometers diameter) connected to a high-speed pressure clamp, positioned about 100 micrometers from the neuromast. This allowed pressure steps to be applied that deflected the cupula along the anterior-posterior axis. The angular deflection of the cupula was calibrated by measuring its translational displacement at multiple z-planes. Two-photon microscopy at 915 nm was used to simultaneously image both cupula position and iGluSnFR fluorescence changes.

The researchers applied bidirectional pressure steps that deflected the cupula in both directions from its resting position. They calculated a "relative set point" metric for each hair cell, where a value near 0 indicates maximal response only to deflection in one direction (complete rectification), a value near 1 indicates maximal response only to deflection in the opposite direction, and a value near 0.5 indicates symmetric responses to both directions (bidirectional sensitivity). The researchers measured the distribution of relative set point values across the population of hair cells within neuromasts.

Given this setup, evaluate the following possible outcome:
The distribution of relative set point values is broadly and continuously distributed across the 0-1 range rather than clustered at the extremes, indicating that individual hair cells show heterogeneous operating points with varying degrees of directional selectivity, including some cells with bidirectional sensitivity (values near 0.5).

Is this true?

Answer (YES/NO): NO